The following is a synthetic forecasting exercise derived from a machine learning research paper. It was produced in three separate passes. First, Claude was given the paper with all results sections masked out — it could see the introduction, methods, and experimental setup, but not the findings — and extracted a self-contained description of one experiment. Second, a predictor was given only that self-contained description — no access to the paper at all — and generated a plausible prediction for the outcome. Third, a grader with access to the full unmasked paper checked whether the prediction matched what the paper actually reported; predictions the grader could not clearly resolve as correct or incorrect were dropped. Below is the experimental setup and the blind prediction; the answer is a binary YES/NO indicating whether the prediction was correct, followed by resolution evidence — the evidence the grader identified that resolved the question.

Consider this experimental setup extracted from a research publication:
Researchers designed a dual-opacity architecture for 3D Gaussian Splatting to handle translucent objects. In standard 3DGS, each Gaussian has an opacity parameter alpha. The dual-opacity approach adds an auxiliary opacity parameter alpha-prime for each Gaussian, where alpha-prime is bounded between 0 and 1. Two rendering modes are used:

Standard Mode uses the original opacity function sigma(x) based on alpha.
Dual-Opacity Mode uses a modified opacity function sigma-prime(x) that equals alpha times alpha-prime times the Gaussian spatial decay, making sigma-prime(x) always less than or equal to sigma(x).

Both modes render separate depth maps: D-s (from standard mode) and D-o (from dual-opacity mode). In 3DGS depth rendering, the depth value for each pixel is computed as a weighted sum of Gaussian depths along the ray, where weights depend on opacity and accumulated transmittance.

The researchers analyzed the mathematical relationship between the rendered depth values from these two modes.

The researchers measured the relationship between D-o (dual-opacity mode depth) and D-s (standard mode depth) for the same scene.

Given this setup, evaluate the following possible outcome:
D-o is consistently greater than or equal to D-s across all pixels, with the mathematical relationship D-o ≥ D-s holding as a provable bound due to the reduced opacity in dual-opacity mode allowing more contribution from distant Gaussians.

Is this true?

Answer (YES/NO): YES